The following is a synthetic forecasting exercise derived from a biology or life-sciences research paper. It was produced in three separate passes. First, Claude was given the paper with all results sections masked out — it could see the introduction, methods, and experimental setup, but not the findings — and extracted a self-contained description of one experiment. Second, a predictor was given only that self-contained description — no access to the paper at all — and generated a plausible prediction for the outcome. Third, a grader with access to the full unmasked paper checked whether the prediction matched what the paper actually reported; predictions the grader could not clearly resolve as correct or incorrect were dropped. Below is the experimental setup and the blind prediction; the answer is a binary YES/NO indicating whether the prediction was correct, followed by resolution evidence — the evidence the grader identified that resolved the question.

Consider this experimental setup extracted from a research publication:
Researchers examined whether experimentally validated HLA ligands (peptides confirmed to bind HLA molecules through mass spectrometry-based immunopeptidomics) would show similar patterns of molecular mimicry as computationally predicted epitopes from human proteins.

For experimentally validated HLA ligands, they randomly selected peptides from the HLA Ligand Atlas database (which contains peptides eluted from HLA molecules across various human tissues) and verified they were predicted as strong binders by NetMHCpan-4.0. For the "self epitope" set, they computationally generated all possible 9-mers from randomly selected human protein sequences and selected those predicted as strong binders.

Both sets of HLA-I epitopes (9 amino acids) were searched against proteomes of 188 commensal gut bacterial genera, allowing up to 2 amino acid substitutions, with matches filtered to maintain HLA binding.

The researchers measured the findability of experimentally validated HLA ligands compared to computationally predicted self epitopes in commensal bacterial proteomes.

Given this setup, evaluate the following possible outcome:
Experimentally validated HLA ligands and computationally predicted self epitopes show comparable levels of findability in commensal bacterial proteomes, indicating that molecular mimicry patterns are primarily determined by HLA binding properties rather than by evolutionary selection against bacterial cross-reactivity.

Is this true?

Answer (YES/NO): YES